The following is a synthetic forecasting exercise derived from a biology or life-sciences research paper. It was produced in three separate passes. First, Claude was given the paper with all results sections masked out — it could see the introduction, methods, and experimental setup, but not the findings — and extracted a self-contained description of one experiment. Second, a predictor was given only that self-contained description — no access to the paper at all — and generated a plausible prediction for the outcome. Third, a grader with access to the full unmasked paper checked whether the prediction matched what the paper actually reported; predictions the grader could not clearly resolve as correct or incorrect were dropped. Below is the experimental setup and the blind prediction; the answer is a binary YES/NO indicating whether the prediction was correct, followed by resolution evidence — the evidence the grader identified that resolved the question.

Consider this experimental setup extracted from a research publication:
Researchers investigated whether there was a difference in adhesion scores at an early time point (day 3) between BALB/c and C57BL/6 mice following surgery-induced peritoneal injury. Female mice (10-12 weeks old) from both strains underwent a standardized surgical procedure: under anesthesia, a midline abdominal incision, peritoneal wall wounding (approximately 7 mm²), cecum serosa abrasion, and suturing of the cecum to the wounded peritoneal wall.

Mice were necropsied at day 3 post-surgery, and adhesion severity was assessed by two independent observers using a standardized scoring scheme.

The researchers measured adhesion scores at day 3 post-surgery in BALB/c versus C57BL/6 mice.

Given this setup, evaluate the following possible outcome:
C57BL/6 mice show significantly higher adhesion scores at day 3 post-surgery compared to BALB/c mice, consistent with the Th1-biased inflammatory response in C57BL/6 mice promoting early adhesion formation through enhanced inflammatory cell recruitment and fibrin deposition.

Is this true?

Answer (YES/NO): NO